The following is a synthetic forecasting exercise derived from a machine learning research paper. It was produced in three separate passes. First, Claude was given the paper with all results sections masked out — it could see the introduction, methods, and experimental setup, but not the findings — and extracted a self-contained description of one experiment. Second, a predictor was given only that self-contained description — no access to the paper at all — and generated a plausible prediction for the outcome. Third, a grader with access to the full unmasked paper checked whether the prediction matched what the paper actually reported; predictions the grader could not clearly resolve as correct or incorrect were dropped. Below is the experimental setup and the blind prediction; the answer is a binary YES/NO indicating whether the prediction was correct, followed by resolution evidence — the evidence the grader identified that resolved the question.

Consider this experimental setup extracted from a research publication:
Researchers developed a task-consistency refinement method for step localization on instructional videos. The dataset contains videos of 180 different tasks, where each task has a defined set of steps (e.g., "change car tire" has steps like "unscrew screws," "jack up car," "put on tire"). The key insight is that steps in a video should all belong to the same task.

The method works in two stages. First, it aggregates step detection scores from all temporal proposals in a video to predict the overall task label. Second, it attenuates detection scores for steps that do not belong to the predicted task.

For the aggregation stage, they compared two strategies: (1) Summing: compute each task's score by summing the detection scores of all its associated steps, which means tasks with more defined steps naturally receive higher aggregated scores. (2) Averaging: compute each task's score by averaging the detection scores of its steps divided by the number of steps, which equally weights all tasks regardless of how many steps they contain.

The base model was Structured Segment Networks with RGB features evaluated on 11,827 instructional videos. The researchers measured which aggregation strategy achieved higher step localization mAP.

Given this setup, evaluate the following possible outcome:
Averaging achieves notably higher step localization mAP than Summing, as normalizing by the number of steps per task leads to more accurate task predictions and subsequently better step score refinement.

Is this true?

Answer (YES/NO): NO